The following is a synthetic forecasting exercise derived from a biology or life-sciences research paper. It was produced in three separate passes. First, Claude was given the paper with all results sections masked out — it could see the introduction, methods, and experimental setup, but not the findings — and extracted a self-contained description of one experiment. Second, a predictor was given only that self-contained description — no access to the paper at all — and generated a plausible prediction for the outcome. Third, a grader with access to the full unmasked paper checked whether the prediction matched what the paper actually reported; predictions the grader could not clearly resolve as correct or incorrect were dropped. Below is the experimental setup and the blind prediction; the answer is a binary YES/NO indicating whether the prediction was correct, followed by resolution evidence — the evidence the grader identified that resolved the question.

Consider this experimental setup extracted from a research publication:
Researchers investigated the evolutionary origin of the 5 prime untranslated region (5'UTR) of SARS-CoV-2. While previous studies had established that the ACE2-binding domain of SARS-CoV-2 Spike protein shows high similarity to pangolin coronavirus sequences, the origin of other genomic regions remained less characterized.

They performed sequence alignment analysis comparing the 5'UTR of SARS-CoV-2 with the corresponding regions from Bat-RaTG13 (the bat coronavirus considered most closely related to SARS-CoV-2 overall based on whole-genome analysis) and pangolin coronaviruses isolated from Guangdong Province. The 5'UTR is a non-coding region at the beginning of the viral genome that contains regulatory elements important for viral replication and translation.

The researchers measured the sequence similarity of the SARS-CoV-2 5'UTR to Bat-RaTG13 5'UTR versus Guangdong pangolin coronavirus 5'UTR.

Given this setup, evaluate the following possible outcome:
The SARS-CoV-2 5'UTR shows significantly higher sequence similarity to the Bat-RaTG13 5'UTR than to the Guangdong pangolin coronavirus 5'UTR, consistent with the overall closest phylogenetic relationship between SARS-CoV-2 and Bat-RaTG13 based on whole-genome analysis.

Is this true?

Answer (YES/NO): NO